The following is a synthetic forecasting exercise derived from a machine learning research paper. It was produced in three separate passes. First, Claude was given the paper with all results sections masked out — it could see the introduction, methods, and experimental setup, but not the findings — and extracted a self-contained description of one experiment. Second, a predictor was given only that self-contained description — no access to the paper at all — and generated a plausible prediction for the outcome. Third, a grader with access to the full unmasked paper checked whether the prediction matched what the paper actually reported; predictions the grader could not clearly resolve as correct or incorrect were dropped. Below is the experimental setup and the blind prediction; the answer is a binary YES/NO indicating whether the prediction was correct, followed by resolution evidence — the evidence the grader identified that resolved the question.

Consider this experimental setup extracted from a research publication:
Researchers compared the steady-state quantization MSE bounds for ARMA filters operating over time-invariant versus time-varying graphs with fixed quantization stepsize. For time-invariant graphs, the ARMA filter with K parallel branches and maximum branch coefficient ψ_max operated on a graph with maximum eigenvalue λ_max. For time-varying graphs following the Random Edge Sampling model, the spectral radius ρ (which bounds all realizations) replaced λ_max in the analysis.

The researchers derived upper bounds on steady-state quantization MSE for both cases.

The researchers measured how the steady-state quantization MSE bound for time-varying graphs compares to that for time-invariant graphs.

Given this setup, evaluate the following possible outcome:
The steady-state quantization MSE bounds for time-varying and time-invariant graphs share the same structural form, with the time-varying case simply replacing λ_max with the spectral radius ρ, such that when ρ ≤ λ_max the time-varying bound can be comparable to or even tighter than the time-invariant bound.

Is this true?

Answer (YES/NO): NO